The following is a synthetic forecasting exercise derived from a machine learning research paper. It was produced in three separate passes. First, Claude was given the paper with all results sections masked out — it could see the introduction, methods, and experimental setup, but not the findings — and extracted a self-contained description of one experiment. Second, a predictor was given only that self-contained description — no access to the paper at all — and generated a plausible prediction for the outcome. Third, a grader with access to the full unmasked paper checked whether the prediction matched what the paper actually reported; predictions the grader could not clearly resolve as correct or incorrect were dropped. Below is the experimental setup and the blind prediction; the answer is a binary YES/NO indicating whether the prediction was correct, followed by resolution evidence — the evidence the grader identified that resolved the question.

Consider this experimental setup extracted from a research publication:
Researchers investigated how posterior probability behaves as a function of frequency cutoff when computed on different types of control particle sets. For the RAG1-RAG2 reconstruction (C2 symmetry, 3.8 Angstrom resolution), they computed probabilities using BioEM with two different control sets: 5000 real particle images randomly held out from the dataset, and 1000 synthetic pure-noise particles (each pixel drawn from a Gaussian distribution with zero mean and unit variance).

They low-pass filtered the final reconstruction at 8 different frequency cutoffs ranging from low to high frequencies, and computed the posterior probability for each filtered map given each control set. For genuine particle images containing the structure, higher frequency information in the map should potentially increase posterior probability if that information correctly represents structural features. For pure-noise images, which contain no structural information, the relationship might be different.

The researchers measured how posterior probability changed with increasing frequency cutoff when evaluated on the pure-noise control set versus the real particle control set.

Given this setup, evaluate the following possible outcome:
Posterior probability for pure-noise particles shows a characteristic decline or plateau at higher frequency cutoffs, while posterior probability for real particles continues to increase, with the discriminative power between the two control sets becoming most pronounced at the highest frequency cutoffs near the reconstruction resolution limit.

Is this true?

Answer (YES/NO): NO